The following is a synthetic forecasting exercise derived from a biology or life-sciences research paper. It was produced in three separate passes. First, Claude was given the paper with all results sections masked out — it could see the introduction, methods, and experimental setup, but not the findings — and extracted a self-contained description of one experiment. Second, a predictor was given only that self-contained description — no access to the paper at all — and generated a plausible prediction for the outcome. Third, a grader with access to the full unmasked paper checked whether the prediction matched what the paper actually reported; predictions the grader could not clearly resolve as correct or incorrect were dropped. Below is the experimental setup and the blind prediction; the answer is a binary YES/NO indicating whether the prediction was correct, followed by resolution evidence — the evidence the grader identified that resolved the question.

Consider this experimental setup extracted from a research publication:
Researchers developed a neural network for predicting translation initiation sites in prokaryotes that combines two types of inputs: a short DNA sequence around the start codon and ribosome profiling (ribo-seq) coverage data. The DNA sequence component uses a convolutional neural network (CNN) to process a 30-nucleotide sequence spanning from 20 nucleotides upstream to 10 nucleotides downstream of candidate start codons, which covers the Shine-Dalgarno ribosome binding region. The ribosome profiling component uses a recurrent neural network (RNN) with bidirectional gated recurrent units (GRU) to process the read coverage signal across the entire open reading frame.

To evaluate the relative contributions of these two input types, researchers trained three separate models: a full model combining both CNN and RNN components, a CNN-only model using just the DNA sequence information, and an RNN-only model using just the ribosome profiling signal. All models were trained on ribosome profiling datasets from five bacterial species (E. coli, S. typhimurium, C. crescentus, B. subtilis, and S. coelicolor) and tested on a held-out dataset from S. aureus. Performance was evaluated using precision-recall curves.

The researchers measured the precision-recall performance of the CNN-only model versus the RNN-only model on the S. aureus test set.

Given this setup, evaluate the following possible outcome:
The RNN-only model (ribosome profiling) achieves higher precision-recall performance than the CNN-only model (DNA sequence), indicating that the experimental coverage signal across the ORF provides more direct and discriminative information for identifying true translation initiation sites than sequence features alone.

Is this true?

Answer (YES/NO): NO